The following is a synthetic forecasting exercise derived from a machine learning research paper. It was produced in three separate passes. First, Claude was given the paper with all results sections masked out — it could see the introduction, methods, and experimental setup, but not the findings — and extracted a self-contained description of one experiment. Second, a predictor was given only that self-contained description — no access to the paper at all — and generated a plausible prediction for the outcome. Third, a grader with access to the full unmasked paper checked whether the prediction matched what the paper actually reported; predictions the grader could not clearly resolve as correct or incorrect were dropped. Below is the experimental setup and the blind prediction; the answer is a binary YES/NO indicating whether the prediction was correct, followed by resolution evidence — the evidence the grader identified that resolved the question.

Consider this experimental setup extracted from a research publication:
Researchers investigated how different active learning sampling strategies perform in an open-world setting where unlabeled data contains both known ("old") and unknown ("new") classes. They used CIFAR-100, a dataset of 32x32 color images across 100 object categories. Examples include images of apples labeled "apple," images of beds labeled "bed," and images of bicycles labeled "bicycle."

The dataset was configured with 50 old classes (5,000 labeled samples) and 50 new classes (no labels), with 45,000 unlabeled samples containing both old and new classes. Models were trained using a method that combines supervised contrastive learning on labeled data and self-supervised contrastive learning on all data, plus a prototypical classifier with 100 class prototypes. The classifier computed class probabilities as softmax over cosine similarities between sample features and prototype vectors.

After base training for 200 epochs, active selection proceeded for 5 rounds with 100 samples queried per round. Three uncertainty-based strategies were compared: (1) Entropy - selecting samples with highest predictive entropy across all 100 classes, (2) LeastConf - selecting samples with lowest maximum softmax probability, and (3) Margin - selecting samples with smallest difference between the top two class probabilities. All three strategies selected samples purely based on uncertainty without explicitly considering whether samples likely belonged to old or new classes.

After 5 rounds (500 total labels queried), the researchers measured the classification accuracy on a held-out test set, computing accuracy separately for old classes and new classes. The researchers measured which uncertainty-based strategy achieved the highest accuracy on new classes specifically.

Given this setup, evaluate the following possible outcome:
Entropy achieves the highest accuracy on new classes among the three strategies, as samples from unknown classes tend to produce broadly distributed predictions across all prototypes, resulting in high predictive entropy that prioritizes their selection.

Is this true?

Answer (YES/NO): NO